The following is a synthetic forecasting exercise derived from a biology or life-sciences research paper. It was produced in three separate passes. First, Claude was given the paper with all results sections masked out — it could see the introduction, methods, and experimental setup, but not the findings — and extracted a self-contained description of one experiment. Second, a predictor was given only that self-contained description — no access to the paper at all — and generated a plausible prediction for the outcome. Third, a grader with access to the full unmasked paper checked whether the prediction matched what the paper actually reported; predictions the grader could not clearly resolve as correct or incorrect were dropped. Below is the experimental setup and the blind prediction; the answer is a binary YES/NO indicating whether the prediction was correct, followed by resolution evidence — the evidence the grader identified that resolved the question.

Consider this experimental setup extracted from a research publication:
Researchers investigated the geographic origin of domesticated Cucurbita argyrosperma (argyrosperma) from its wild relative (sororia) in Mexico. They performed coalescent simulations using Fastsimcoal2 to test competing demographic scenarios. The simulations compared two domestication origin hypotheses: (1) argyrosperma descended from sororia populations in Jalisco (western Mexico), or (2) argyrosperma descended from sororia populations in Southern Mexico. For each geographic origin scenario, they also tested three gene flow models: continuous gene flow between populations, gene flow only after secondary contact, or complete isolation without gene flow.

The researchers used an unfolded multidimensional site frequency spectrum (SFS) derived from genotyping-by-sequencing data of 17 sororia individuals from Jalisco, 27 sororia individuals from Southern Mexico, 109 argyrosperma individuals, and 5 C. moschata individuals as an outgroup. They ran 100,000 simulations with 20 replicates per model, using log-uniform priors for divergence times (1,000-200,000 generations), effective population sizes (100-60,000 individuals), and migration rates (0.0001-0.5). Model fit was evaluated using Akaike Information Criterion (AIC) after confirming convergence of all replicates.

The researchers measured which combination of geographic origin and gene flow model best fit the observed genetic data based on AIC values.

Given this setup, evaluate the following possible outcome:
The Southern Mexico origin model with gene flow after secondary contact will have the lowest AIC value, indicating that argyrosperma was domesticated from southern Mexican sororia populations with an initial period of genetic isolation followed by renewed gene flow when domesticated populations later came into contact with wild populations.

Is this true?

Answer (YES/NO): NO